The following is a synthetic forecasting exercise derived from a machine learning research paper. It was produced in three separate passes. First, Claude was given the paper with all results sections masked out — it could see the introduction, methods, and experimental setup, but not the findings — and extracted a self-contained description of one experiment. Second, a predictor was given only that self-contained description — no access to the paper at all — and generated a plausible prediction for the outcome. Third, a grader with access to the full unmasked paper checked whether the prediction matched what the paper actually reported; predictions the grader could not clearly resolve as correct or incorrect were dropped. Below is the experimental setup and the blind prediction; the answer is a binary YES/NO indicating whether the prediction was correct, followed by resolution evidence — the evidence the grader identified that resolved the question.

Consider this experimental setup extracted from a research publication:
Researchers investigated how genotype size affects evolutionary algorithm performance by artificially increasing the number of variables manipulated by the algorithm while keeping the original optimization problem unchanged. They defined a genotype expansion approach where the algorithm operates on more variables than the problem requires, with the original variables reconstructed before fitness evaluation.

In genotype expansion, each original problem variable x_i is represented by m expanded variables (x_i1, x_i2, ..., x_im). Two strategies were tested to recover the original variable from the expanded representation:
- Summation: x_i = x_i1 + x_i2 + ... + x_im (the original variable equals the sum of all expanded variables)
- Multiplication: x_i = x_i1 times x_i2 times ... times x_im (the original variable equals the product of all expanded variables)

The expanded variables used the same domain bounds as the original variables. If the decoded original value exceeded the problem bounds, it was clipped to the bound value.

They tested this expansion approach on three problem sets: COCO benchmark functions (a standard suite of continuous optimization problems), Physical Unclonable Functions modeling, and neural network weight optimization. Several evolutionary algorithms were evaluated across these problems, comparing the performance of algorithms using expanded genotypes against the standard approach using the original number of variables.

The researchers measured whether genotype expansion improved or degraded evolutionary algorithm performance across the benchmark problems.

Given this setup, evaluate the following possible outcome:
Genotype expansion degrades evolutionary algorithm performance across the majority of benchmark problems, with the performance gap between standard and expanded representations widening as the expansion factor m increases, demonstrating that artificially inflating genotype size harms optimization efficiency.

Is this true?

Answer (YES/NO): NO